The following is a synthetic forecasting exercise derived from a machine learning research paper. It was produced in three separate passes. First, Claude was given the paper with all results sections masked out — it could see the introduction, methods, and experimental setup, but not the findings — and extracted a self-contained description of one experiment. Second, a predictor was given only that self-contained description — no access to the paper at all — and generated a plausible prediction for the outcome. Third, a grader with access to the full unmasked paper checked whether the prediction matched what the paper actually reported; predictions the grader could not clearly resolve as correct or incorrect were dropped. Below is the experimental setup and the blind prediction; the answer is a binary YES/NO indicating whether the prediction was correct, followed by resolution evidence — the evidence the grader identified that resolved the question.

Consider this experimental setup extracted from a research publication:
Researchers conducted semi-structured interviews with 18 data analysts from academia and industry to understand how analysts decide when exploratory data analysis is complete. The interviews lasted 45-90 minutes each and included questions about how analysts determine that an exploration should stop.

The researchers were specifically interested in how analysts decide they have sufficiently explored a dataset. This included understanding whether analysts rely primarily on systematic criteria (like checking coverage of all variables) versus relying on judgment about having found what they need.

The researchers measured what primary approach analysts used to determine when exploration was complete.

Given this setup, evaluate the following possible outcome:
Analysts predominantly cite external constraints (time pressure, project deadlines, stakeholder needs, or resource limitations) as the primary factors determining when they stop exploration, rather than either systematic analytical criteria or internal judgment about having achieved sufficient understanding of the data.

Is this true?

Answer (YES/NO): NO